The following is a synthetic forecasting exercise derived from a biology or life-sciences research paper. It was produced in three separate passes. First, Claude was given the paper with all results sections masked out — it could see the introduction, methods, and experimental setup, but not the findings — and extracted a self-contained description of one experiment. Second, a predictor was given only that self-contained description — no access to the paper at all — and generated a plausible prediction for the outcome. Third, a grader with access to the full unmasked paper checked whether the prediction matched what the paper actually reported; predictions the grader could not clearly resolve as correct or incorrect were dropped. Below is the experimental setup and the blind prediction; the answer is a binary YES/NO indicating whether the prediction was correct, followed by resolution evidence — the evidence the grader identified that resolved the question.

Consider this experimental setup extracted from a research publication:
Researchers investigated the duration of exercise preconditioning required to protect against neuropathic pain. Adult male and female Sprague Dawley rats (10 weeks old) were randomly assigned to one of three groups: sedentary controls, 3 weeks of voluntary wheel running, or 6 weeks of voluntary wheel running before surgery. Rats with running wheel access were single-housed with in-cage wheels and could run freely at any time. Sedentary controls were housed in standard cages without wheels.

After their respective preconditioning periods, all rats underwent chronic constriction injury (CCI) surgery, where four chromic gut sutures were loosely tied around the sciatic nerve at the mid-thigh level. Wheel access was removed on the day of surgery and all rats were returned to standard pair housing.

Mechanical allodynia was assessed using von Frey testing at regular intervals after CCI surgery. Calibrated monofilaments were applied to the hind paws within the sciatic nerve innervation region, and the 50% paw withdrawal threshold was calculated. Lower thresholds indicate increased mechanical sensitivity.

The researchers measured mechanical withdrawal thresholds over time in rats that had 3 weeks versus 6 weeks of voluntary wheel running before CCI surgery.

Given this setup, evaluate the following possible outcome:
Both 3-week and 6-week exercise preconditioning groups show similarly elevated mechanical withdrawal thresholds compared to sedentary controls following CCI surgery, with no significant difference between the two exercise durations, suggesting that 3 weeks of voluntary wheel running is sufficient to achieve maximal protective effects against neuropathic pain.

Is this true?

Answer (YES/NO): NO